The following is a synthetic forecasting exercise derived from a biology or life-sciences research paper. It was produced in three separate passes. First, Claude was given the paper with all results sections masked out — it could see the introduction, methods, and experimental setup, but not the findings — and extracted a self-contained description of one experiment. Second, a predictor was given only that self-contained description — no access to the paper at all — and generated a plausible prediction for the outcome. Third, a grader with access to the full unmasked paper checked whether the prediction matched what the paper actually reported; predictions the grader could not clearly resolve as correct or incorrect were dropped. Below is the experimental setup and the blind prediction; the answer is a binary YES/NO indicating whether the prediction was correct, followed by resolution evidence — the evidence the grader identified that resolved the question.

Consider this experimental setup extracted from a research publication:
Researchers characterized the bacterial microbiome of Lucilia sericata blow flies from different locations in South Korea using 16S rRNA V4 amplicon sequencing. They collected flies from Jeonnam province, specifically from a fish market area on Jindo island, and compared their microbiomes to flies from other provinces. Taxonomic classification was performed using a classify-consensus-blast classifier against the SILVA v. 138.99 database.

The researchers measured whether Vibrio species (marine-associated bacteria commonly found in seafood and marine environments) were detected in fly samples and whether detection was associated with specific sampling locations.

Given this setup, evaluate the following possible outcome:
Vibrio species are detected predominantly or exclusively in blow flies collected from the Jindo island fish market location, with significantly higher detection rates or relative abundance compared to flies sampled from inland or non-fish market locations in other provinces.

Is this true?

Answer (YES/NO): NO